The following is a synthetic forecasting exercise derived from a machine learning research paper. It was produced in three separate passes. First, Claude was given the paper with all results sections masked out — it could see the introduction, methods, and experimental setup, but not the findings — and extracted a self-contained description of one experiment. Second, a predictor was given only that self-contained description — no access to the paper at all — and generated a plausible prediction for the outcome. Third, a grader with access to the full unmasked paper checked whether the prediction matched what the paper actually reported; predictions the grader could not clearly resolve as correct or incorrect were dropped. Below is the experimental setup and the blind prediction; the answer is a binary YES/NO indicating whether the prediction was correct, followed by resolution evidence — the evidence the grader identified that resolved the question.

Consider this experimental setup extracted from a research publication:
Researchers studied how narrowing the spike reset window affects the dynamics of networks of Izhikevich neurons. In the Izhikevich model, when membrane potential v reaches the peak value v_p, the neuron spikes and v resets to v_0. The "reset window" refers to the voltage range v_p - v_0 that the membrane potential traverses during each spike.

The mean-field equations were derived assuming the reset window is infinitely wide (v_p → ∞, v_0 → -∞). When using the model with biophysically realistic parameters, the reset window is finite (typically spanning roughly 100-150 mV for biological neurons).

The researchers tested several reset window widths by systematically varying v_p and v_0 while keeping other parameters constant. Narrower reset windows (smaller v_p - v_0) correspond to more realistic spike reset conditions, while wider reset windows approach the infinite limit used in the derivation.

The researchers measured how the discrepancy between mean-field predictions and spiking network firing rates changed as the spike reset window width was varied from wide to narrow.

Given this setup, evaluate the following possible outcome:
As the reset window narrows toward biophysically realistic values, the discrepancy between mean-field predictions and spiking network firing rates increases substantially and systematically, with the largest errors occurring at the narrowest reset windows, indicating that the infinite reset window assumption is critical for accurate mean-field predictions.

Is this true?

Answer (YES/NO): YES